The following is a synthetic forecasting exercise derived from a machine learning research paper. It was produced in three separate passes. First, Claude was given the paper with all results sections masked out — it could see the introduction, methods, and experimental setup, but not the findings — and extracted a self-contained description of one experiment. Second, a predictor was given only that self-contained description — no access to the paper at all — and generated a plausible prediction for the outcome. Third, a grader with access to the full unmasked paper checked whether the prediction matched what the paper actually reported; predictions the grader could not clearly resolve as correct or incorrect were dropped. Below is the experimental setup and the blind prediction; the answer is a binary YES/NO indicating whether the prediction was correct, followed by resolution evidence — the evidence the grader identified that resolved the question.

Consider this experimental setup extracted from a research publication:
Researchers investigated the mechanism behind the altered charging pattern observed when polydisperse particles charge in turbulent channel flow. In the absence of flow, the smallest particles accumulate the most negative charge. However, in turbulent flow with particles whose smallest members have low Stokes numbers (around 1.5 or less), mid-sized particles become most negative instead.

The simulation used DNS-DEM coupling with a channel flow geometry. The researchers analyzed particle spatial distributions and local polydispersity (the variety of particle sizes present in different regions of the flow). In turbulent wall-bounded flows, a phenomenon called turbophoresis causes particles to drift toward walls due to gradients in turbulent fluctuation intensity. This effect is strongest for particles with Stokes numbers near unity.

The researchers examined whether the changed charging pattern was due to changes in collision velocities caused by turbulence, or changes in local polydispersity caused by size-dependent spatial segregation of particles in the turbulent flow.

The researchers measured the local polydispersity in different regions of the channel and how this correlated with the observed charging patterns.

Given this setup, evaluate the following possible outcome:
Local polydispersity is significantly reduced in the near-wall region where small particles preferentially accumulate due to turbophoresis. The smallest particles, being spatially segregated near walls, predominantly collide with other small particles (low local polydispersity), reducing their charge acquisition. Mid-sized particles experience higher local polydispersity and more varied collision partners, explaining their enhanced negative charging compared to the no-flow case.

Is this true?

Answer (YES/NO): YES